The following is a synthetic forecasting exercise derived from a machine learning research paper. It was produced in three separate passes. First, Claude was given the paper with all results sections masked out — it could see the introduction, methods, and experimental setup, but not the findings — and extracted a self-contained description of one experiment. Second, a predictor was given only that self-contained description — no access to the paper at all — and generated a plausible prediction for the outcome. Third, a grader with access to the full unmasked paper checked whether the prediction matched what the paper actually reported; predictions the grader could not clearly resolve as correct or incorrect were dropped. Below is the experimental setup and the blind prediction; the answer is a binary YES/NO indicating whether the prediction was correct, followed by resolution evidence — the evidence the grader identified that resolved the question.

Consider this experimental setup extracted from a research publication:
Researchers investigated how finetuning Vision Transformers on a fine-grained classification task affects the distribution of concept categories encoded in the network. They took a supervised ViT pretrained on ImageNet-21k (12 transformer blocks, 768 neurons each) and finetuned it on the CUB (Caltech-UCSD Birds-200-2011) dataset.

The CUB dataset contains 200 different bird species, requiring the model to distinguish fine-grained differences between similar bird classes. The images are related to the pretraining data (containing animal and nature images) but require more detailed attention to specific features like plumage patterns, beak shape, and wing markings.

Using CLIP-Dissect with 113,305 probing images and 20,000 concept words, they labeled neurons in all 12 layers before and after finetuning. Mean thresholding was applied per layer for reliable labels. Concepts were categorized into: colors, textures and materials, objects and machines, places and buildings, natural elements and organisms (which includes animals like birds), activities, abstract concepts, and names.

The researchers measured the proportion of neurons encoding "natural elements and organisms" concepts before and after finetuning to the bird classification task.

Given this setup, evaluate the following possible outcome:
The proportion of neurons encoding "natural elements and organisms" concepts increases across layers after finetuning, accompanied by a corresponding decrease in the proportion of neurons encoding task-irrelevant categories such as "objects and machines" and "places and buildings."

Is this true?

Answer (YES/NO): NO